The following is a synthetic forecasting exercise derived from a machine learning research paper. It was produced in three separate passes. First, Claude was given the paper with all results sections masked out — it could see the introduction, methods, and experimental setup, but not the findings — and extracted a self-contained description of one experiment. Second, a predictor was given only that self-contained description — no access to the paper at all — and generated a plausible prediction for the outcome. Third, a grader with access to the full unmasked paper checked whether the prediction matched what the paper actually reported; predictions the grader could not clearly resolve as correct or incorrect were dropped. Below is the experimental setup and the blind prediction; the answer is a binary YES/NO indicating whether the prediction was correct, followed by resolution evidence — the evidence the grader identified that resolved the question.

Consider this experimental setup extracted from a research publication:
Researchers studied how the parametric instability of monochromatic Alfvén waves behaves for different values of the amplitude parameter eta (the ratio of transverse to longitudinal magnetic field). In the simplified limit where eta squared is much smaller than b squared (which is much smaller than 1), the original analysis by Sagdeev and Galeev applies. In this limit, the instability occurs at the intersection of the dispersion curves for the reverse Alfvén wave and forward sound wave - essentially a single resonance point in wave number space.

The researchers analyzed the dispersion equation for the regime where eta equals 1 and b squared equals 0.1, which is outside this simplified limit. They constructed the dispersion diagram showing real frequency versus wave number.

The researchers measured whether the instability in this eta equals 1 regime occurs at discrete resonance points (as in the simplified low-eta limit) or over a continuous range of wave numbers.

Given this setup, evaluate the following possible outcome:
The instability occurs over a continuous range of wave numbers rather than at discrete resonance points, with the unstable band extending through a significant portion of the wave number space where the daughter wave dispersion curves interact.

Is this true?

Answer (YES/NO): YES